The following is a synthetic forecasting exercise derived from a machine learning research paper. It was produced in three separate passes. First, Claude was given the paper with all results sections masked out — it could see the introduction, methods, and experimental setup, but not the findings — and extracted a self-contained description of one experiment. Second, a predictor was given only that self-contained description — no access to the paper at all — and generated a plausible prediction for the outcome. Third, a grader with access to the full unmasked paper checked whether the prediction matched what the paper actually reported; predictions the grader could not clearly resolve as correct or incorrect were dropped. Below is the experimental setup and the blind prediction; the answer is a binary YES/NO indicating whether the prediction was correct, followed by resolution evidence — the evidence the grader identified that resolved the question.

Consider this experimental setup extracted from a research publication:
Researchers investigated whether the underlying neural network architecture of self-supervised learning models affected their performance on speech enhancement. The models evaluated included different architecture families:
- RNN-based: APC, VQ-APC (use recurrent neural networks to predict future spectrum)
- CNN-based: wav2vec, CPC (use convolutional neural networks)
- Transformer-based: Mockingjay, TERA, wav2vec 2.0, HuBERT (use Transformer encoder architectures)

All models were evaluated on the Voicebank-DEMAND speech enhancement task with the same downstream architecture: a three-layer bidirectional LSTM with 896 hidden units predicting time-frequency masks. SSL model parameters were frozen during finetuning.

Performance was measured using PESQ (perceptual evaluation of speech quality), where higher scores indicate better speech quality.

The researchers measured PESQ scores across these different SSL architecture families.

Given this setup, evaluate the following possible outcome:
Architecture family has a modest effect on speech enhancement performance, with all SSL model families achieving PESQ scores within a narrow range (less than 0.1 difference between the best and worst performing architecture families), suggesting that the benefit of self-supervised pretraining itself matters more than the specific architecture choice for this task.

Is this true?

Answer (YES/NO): NO